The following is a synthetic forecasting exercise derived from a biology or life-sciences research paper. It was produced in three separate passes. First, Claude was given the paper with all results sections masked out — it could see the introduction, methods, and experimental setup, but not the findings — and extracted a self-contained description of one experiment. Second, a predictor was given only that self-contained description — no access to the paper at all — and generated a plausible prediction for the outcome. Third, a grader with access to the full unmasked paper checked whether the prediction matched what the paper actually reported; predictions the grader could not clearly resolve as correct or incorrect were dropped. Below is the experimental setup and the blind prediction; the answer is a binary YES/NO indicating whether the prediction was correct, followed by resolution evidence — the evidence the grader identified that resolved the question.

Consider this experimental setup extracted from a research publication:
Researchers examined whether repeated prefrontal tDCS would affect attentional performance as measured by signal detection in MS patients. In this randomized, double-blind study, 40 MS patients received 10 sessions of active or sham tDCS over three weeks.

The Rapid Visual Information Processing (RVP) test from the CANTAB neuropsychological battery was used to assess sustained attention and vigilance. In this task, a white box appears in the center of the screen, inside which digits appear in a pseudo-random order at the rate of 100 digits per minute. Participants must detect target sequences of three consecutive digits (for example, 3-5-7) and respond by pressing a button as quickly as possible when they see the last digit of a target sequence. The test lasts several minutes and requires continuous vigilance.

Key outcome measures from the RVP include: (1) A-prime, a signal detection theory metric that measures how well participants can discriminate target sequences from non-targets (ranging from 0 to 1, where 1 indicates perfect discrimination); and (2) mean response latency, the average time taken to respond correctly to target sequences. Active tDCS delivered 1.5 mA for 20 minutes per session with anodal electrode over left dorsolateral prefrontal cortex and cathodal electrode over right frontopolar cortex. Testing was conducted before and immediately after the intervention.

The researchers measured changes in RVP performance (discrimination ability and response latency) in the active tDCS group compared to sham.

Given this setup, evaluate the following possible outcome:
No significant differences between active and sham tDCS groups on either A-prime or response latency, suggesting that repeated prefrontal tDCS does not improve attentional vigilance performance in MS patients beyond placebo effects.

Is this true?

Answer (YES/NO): NO